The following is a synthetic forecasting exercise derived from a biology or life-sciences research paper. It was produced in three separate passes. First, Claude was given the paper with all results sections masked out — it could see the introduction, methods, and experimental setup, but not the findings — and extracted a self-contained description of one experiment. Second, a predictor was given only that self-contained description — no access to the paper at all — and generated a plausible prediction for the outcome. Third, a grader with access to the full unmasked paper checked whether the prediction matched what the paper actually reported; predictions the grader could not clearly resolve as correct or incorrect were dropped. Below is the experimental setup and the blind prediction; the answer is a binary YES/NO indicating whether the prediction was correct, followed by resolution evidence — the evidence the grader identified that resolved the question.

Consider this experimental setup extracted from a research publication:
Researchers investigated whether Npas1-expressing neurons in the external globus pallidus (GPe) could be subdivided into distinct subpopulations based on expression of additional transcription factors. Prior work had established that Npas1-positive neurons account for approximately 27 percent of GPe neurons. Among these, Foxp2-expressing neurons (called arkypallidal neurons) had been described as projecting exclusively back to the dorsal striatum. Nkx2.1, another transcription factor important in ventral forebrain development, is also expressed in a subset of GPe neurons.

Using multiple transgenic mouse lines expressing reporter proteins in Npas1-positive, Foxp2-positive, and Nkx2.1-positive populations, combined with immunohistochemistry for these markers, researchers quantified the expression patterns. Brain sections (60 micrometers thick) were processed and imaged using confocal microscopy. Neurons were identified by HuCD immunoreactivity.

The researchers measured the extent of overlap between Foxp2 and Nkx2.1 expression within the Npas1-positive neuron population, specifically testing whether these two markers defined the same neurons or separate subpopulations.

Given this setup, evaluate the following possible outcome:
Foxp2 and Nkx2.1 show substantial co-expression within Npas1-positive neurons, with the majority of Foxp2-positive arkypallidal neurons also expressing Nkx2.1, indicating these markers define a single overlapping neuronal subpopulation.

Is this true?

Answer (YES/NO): NO